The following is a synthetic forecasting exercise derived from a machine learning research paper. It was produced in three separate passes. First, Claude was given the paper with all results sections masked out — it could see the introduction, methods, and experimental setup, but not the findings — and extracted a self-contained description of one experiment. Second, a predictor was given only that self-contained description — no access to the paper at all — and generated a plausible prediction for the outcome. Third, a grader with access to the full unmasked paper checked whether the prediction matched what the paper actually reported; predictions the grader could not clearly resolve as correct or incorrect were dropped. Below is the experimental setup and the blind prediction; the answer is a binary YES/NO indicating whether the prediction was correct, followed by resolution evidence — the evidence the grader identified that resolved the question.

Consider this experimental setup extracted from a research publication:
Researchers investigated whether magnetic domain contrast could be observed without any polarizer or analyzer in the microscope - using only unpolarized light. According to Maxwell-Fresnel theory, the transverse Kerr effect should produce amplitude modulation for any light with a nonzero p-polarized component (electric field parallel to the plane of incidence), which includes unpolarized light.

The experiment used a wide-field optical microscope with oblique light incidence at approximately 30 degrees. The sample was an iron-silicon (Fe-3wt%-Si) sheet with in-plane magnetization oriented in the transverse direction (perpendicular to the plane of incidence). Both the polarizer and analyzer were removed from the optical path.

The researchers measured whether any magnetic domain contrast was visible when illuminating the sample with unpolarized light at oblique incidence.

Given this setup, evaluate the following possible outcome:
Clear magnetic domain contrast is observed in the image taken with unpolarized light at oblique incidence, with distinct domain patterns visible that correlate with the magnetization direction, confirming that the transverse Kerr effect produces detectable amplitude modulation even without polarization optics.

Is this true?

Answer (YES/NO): YES